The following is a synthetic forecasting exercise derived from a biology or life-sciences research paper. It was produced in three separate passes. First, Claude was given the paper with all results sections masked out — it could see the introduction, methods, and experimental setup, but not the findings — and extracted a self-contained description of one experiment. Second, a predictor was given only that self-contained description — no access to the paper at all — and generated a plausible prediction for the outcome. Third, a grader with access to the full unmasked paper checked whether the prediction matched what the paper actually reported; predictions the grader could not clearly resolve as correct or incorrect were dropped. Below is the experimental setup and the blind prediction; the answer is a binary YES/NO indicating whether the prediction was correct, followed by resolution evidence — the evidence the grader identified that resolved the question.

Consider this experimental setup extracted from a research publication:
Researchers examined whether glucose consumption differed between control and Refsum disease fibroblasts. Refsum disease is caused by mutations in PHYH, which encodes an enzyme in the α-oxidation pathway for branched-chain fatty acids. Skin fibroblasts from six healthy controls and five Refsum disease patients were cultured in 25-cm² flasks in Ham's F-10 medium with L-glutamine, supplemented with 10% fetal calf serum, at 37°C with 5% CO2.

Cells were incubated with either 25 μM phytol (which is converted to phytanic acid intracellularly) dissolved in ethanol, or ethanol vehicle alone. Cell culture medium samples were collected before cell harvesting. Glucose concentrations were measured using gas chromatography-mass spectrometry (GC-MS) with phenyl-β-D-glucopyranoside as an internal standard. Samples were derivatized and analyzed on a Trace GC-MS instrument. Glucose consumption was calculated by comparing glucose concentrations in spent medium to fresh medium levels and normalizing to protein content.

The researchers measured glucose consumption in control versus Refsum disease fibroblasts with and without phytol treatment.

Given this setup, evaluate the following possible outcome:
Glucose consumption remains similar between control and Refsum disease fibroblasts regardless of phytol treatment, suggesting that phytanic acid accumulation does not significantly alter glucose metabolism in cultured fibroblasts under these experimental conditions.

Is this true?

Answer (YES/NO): YES